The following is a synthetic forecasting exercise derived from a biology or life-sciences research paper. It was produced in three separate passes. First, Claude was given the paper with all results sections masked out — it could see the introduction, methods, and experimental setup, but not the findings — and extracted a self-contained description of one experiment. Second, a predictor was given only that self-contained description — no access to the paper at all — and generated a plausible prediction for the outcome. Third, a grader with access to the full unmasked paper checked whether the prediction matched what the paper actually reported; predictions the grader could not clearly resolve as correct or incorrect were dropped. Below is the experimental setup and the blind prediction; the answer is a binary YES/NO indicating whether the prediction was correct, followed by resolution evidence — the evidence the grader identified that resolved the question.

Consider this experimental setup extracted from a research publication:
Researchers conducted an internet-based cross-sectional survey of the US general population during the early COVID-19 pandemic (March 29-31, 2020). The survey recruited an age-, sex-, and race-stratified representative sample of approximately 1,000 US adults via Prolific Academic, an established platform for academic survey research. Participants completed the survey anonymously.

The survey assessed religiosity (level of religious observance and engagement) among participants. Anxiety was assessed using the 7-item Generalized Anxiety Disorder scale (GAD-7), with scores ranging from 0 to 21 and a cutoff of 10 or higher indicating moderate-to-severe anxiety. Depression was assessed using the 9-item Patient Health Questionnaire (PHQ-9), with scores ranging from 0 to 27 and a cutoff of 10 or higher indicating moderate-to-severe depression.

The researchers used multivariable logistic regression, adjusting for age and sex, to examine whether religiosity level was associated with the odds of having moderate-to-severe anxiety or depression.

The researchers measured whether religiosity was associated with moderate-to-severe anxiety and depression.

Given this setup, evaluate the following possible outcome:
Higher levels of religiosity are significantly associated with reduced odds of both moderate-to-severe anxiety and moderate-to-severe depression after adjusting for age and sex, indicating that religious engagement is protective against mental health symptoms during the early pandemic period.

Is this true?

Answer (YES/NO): NO